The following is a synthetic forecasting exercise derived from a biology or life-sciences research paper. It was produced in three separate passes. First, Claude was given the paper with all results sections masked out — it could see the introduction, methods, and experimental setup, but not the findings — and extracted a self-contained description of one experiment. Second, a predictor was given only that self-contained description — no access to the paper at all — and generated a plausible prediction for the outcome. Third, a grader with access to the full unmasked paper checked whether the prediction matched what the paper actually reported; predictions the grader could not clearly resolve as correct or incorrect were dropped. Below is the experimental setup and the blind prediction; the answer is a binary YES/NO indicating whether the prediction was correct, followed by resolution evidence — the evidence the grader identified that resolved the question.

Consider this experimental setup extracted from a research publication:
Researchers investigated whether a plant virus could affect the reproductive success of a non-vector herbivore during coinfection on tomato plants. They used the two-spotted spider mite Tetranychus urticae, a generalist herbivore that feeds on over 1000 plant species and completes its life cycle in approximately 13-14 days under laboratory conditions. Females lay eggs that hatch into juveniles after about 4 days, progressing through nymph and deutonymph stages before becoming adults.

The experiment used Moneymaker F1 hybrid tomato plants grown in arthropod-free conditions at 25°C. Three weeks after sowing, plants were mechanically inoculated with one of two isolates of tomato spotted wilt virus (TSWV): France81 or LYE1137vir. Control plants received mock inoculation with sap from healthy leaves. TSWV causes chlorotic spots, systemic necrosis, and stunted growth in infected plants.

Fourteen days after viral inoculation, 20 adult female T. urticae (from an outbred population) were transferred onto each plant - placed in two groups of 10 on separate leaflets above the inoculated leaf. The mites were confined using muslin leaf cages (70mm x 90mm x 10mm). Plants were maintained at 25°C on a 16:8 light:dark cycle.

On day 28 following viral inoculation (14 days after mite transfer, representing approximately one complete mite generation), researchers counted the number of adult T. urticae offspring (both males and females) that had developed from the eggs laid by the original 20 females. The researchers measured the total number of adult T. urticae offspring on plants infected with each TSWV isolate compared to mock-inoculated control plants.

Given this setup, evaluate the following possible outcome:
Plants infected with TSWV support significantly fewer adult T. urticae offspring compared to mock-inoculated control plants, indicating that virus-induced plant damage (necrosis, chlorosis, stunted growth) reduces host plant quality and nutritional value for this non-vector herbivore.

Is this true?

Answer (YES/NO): NO